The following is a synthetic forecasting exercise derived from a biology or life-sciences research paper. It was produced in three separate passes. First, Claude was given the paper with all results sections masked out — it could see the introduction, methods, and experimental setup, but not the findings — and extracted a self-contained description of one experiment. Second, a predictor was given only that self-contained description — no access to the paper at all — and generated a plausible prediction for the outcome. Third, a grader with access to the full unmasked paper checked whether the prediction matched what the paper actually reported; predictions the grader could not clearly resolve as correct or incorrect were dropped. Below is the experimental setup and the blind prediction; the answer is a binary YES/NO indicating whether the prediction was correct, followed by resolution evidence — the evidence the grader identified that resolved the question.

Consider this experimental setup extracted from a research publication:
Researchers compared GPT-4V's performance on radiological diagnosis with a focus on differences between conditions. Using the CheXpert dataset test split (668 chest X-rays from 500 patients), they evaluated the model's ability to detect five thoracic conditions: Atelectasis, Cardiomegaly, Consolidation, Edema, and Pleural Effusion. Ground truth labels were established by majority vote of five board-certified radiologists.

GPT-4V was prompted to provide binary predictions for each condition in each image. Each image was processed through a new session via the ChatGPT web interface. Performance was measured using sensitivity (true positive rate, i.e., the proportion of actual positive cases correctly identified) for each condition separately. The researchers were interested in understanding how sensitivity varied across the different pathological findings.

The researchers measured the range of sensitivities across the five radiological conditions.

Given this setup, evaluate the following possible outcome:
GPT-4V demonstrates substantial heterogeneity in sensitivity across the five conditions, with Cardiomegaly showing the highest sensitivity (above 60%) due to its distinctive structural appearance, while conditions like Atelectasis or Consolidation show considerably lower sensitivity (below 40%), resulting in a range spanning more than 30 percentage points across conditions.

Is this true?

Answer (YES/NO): NO